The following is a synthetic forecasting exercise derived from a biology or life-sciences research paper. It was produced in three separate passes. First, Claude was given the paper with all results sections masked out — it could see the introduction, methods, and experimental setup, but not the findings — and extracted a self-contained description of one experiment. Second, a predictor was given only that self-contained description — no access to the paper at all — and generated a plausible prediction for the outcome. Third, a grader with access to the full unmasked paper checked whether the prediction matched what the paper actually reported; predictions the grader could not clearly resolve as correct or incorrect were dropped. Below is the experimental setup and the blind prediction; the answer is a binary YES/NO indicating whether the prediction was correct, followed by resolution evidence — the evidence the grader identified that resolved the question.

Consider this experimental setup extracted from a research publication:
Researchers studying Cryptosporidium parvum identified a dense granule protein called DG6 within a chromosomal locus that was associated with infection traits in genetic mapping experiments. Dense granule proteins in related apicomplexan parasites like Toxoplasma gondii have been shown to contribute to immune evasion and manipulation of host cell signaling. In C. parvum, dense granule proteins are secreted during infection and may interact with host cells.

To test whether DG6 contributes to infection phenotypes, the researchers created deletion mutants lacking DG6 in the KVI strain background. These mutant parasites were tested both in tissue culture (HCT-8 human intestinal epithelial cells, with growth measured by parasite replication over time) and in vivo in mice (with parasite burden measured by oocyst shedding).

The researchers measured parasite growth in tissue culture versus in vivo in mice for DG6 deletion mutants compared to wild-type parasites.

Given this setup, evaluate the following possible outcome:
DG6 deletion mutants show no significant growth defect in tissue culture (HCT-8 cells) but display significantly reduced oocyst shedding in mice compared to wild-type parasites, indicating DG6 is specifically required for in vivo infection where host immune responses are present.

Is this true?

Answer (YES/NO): YES